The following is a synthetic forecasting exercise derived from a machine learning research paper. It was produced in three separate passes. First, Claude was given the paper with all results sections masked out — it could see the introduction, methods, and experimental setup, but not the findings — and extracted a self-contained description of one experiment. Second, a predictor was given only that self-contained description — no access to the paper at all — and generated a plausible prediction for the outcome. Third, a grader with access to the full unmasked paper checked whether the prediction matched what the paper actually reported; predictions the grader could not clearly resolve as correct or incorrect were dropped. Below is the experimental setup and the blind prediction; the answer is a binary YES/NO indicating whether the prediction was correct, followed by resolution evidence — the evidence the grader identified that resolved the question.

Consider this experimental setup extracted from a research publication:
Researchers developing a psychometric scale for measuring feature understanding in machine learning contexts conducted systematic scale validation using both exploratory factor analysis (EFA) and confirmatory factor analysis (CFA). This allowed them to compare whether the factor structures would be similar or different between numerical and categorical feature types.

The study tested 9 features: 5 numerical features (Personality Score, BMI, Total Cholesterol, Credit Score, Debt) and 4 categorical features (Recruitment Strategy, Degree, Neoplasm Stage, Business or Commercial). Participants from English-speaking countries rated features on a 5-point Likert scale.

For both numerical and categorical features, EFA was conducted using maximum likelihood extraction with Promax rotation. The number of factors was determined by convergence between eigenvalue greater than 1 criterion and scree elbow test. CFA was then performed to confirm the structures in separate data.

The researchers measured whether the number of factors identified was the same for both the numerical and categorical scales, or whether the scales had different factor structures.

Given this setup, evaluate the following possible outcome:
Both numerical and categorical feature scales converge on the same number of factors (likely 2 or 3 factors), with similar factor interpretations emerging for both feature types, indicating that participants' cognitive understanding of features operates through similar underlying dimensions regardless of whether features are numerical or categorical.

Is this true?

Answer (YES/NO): YES